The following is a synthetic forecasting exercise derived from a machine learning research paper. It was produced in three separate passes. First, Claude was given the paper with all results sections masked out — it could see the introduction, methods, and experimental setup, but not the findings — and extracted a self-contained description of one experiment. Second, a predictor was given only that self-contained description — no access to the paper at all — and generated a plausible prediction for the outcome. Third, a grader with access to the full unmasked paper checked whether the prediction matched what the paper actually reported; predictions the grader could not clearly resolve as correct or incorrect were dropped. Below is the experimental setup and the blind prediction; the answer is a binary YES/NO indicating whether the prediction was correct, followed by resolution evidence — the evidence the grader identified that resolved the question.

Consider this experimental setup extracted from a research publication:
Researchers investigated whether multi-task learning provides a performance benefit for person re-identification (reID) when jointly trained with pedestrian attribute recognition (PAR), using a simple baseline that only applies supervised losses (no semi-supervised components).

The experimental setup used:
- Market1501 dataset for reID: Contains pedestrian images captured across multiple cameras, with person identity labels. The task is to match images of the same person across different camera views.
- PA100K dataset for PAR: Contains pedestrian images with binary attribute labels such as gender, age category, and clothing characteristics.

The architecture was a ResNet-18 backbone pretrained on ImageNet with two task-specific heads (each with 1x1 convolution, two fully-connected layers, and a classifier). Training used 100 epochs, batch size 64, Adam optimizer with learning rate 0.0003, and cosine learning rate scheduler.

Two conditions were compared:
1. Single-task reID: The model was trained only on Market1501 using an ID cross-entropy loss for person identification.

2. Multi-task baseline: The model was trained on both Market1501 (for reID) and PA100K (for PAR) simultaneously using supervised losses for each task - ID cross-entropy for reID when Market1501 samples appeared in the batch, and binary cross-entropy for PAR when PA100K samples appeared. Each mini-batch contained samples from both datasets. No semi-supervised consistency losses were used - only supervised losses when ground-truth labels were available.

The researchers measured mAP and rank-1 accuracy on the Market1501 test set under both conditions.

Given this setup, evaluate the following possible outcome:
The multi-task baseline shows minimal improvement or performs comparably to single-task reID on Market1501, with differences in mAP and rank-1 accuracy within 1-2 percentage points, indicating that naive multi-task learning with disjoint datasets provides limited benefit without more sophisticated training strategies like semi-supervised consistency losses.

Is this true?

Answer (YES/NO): NO